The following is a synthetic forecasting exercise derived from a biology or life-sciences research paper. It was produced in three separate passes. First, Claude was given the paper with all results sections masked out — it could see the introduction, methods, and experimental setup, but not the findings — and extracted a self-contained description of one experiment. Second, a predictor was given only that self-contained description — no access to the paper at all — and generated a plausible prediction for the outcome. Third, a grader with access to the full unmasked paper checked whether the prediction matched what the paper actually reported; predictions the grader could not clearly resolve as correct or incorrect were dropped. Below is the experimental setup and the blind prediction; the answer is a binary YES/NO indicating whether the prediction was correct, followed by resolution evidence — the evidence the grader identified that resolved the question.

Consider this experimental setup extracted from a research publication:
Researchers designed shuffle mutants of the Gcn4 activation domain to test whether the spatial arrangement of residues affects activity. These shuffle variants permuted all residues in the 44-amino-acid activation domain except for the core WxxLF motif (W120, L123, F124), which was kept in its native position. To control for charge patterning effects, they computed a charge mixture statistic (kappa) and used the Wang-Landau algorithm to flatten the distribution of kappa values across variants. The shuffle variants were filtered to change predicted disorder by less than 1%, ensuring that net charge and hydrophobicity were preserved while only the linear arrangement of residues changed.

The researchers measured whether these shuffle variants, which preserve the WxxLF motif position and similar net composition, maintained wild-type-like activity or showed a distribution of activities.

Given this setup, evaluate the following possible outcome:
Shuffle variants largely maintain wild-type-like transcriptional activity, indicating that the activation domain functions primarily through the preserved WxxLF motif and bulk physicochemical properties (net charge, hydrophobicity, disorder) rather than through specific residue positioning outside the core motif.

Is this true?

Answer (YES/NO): NO